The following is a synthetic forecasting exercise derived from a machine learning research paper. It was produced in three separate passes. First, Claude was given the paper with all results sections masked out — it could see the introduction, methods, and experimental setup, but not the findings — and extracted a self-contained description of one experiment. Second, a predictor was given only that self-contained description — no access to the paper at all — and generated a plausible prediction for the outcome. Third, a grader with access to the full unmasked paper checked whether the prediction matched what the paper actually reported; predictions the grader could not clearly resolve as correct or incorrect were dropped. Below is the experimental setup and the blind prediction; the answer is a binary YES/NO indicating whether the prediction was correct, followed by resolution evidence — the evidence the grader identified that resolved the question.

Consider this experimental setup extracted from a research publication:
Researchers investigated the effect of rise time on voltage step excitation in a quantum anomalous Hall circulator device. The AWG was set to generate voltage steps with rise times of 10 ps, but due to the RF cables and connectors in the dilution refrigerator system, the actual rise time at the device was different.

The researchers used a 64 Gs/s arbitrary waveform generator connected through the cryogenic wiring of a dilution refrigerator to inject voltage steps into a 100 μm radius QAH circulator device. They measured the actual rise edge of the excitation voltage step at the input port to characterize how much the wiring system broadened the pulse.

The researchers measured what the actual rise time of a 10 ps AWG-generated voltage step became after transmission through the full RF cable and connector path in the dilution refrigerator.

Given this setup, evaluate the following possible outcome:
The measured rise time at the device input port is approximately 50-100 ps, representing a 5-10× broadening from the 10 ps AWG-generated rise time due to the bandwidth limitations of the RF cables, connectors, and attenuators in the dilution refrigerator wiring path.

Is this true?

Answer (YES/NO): YES